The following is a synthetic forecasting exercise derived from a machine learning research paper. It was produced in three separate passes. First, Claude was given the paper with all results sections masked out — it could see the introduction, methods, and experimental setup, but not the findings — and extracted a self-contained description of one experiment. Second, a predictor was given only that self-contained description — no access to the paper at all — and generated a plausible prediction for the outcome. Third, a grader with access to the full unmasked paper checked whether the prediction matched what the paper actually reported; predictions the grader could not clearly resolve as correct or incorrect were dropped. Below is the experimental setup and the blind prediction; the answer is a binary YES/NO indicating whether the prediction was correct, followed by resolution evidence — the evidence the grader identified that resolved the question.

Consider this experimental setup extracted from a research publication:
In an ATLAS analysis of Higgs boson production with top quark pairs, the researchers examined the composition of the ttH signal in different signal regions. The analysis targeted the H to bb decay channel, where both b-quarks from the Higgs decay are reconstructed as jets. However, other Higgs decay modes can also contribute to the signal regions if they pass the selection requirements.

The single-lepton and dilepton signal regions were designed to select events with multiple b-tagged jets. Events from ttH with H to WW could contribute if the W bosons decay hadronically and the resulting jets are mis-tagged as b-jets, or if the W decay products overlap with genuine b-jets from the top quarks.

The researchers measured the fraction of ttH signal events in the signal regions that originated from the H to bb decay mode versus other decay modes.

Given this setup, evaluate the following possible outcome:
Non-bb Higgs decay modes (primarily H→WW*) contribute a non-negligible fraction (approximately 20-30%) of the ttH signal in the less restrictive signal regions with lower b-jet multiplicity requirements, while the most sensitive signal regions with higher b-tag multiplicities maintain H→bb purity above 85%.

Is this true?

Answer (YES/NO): NO